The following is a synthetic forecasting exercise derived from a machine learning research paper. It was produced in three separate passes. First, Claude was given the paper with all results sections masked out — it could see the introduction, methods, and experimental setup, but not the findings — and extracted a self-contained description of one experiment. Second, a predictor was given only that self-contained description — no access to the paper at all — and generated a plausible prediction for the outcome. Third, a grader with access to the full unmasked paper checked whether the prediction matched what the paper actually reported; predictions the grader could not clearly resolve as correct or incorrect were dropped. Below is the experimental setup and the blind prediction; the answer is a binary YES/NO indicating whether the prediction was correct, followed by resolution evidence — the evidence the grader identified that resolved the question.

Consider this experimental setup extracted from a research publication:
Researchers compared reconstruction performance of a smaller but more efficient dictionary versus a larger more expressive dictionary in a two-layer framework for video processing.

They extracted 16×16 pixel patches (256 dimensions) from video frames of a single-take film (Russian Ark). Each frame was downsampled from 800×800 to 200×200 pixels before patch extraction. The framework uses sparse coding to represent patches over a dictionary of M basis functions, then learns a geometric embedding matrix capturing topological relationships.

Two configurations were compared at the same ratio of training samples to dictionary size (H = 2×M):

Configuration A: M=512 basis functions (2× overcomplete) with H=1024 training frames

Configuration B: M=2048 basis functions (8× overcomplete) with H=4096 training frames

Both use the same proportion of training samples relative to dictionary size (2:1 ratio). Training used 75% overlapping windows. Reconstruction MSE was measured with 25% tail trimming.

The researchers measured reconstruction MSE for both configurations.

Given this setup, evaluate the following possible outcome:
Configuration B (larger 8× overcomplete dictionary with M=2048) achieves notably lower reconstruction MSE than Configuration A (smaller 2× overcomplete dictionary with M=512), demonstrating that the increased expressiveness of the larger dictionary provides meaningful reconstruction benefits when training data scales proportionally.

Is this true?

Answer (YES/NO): YES